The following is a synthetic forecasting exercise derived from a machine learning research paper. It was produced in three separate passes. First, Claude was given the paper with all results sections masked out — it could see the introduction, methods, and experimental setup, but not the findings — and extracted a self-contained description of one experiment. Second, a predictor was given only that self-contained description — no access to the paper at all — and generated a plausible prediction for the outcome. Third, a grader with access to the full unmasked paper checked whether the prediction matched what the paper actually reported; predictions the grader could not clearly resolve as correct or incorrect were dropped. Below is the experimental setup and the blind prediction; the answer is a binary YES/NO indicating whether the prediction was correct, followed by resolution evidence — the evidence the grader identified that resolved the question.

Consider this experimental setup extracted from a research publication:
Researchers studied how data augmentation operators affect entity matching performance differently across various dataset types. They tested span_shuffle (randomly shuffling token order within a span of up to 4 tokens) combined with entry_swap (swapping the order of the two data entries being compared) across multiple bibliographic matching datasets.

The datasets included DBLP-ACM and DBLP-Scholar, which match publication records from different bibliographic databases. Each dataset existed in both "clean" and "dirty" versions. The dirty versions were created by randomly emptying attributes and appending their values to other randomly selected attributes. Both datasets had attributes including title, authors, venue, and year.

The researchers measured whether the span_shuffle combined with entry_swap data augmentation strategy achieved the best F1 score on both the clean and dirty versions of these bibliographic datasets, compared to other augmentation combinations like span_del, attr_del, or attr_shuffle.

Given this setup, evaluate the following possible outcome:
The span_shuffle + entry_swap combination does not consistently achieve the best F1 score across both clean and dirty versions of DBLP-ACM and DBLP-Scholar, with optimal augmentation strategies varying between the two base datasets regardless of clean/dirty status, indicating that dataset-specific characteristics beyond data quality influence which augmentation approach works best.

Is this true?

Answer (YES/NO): NO